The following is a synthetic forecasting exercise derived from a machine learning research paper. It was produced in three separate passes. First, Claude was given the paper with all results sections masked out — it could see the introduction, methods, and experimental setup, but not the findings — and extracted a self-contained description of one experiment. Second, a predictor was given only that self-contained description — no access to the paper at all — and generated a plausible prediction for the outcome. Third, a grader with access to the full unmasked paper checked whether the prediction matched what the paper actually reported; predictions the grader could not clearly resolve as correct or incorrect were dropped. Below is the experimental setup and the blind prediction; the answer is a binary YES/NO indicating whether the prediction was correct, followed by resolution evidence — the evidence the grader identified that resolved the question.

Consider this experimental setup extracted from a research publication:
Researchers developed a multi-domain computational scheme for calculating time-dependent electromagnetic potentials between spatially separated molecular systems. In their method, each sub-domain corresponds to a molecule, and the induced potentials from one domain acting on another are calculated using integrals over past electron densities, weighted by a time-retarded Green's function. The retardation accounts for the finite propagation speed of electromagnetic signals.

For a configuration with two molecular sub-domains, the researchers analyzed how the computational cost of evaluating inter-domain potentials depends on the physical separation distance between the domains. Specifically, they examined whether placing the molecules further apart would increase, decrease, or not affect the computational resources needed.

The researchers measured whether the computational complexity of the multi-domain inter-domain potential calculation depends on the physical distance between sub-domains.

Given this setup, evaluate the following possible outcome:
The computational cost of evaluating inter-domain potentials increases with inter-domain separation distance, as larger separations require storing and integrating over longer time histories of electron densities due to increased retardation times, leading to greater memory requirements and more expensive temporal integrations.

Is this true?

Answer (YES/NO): NO